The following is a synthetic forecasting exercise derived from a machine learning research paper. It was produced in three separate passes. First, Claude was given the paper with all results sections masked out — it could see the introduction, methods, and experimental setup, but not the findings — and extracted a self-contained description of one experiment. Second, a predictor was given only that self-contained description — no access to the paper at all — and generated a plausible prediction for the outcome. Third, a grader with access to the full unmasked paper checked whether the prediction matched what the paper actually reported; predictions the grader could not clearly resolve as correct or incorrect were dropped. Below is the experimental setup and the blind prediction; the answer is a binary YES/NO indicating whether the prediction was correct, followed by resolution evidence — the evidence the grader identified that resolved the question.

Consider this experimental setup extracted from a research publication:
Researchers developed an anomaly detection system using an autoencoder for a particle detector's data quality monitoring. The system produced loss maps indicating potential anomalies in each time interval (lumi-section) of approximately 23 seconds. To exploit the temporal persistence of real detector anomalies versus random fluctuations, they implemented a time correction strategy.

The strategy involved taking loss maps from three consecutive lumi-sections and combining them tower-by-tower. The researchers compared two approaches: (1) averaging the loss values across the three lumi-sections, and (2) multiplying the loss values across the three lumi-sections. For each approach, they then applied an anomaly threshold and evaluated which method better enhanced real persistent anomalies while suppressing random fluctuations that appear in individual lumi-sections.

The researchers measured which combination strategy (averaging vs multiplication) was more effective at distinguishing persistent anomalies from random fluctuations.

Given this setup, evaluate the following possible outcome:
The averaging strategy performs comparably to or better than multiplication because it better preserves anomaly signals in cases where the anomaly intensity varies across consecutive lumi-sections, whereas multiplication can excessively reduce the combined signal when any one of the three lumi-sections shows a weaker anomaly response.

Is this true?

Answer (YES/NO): NO